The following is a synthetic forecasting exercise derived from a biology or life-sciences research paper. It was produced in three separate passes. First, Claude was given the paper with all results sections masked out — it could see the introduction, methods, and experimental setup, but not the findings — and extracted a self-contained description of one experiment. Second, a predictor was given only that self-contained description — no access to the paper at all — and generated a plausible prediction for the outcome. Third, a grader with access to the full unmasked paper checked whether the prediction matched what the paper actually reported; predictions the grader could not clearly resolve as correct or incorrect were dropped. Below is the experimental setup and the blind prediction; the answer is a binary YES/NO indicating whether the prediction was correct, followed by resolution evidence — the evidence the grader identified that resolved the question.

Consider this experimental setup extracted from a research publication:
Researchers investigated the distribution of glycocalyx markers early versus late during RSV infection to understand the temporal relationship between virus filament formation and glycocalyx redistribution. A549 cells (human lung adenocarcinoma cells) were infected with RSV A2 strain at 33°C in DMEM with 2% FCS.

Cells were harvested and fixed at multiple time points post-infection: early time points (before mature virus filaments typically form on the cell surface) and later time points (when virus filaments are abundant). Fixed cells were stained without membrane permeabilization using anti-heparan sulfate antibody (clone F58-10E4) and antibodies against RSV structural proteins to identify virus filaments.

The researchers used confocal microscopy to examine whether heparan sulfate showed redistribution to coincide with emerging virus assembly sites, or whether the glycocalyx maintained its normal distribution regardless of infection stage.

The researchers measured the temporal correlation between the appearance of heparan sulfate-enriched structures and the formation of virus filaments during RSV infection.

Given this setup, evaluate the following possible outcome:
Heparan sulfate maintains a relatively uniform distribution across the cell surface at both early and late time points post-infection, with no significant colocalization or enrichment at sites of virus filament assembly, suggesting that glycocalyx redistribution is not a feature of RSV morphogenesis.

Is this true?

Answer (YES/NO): NO